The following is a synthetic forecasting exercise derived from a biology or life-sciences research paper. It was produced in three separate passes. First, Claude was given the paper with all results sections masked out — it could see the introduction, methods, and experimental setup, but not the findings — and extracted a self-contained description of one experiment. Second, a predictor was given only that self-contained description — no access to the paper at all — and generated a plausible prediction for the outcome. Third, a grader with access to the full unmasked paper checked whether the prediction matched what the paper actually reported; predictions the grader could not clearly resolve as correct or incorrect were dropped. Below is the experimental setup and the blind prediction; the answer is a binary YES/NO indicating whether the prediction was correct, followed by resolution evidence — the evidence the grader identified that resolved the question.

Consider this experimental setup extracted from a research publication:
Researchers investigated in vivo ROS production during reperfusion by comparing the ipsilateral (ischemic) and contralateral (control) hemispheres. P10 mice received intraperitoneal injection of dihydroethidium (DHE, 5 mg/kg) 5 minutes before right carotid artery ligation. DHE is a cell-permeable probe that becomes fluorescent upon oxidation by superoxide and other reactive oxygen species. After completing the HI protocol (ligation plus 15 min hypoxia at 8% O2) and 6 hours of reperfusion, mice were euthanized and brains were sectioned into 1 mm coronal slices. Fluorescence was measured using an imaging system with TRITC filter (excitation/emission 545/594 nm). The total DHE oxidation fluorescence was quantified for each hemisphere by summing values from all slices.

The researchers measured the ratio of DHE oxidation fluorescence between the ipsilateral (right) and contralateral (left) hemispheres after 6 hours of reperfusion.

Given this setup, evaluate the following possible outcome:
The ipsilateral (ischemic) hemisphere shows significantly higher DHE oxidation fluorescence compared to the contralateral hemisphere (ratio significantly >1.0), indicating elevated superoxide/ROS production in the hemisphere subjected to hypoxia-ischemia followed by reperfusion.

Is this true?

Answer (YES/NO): YES